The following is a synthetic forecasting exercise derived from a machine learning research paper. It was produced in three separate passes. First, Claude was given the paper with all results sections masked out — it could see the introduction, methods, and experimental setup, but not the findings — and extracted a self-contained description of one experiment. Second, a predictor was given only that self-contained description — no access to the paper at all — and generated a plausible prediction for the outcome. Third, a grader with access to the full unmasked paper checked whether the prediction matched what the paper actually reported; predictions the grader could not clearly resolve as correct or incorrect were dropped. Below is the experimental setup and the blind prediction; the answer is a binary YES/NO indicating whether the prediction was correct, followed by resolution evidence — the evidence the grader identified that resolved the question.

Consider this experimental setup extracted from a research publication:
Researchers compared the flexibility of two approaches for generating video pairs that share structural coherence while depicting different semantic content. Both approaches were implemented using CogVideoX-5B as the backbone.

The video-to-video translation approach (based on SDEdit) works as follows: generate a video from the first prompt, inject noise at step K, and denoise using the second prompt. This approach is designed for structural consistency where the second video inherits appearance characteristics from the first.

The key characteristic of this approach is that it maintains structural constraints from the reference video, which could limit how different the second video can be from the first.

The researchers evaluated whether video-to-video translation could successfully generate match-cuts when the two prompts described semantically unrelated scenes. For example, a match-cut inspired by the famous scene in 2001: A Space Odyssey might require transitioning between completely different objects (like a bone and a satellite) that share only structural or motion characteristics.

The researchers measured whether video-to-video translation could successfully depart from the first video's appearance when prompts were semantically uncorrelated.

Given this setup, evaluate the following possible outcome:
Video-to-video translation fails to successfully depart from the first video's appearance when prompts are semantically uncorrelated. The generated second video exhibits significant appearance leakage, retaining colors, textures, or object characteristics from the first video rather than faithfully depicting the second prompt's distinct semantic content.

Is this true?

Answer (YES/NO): YES